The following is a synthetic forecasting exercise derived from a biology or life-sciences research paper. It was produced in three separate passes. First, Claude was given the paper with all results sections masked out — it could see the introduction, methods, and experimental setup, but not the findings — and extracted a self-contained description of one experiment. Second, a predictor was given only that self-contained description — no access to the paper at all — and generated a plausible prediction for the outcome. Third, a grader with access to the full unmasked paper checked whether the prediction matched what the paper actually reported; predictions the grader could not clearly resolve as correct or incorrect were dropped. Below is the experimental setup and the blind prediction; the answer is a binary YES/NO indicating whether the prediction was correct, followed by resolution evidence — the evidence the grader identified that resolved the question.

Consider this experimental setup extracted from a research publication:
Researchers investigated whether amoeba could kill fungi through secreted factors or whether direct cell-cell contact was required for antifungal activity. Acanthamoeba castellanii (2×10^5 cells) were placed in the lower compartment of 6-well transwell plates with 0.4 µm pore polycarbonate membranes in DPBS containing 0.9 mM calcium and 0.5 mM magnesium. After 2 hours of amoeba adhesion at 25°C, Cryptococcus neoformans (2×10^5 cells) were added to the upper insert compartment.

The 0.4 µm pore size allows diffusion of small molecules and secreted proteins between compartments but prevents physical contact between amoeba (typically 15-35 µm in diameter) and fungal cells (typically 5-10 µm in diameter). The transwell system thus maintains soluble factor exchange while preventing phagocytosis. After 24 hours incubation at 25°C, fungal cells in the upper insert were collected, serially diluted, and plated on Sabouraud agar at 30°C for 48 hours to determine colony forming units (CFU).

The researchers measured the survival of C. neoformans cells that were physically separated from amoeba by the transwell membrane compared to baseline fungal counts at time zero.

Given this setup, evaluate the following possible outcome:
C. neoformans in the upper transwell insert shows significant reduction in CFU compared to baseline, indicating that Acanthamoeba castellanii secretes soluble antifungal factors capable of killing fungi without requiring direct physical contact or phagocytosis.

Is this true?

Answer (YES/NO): NO